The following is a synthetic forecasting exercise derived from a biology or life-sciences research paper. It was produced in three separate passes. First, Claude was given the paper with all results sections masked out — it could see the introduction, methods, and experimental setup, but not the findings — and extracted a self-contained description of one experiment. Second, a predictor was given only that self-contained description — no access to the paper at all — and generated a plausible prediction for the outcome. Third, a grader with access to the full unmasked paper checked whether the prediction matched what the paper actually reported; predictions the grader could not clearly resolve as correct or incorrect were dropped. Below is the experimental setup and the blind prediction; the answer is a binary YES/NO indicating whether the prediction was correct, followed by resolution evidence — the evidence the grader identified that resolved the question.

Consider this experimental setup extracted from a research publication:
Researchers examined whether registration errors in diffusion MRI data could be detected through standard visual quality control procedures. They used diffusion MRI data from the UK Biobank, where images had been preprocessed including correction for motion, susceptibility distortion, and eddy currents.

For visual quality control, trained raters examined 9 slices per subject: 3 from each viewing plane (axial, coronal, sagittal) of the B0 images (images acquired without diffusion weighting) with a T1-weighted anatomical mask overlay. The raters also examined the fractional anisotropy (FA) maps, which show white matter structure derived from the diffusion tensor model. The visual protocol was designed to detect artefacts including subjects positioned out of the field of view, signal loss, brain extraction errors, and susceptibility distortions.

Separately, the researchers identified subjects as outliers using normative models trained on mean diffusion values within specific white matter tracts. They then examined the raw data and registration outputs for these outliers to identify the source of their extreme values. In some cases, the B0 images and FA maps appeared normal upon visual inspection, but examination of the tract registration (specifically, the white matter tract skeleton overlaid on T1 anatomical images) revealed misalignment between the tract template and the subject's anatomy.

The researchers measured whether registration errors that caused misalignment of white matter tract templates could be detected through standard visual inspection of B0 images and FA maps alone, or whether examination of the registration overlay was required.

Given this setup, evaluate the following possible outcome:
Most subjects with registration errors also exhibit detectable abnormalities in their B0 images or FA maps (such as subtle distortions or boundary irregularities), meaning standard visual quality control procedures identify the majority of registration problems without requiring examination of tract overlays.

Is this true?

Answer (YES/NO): NO